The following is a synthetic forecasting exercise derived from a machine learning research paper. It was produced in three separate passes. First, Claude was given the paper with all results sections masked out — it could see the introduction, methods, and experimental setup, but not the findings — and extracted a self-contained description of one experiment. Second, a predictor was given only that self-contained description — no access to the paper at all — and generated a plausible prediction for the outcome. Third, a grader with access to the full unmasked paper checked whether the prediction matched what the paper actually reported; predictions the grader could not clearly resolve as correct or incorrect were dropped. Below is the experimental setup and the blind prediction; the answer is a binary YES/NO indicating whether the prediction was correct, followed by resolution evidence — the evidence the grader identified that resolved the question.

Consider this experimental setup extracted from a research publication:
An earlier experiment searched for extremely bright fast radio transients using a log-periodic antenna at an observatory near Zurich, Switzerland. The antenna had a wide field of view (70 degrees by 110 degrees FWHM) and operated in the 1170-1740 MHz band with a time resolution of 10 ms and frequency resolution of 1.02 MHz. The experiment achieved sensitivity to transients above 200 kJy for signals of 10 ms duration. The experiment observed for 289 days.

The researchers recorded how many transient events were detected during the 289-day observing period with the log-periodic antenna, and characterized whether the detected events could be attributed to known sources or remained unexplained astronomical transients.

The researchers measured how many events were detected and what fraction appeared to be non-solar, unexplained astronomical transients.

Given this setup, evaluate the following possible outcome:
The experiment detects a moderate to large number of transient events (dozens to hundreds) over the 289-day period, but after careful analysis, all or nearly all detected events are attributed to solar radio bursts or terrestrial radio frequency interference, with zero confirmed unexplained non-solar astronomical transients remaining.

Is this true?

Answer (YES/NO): NO